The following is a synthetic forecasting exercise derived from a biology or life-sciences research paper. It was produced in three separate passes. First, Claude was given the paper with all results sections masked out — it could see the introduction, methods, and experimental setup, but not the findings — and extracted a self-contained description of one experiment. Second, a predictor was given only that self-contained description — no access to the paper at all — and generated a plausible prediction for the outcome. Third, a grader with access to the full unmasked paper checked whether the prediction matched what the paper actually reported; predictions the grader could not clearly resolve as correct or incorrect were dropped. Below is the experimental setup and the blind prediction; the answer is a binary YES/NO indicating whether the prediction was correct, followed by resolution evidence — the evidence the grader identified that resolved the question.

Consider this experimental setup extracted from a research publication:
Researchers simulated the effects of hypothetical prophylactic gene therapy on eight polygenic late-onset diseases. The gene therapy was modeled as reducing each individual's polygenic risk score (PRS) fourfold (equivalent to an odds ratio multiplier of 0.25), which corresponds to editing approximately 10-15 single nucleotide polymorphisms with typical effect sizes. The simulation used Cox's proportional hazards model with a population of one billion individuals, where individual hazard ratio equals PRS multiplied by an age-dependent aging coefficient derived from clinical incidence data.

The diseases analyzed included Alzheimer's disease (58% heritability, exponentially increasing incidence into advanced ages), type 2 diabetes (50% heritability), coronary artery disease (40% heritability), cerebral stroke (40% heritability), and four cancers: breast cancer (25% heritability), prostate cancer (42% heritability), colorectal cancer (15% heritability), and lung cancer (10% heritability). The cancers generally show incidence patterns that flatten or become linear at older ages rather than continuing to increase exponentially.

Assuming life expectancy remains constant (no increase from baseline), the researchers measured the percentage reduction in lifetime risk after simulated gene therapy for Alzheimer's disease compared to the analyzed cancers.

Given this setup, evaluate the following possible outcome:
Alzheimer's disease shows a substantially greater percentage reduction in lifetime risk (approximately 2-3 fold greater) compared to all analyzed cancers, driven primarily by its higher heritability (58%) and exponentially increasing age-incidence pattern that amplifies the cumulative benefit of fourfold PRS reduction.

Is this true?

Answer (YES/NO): NO